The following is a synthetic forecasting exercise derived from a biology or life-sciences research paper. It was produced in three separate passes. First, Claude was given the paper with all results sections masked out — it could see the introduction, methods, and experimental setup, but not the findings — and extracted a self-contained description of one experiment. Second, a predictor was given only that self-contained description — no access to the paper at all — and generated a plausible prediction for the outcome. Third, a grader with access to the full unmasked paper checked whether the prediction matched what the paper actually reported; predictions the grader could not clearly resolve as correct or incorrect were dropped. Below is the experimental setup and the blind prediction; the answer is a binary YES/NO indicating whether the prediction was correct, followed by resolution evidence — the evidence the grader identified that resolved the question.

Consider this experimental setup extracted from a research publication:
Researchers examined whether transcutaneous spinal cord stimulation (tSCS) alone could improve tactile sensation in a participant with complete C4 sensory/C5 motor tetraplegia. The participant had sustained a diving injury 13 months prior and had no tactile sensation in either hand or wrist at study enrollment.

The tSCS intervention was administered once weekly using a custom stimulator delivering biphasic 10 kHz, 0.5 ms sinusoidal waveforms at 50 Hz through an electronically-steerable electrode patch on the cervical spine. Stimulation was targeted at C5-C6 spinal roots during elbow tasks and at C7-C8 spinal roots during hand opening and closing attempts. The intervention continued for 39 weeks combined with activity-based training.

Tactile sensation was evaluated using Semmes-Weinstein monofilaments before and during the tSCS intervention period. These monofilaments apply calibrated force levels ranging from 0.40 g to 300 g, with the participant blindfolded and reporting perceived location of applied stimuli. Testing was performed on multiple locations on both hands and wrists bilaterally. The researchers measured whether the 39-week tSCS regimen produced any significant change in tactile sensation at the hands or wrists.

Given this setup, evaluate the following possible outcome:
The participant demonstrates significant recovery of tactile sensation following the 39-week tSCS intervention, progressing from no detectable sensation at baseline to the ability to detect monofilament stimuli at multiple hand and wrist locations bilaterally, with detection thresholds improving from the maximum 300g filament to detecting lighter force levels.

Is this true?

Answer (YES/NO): NO